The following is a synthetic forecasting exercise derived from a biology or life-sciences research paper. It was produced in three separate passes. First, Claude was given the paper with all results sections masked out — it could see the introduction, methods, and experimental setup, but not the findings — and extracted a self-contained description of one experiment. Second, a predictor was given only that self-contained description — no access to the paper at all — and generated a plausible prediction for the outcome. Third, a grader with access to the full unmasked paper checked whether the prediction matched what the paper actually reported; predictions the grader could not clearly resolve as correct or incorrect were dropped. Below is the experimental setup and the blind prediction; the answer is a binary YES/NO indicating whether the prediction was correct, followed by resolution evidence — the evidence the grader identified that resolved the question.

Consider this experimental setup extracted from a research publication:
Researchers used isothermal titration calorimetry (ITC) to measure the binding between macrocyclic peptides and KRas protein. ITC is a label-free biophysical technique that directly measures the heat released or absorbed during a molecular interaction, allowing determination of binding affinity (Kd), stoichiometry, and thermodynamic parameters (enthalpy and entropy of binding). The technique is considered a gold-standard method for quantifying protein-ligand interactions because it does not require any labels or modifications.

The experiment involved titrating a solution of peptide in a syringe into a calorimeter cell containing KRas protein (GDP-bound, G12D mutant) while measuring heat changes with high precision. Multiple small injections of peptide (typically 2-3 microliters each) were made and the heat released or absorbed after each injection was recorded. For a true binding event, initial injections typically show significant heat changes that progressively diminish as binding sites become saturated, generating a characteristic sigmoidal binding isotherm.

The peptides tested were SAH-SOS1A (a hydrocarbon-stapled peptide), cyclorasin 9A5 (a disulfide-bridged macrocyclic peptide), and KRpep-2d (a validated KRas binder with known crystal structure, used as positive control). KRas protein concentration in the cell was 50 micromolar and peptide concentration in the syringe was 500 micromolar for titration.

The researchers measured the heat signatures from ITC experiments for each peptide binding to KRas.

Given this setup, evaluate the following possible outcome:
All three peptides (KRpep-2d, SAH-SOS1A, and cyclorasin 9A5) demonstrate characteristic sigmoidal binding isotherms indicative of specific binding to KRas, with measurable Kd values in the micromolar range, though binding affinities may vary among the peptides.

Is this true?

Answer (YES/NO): NO